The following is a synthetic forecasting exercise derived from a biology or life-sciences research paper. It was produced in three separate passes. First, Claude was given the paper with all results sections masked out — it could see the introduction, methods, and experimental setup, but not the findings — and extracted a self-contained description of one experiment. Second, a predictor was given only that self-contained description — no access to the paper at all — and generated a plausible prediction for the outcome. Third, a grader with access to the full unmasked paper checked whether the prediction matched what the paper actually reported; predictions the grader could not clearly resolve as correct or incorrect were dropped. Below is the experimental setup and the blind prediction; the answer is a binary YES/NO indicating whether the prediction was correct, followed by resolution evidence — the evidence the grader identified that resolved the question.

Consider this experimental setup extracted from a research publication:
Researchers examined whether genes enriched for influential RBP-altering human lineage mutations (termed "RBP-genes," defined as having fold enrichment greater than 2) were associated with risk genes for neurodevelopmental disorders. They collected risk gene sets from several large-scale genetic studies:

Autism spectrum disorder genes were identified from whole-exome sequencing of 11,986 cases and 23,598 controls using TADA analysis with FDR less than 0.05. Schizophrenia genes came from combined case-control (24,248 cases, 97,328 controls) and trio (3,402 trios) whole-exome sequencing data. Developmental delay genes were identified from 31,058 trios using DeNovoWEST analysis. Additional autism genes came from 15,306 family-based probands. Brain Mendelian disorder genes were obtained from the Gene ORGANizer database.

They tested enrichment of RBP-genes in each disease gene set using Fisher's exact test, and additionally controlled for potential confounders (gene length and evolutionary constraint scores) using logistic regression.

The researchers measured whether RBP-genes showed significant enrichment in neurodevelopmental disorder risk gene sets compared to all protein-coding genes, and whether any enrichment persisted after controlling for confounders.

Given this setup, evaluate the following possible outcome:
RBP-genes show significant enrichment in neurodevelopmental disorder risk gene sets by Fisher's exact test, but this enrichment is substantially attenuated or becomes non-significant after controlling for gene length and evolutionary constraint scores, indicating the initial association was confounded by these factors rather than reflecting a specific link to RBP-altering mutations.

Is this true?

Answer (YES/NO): NO